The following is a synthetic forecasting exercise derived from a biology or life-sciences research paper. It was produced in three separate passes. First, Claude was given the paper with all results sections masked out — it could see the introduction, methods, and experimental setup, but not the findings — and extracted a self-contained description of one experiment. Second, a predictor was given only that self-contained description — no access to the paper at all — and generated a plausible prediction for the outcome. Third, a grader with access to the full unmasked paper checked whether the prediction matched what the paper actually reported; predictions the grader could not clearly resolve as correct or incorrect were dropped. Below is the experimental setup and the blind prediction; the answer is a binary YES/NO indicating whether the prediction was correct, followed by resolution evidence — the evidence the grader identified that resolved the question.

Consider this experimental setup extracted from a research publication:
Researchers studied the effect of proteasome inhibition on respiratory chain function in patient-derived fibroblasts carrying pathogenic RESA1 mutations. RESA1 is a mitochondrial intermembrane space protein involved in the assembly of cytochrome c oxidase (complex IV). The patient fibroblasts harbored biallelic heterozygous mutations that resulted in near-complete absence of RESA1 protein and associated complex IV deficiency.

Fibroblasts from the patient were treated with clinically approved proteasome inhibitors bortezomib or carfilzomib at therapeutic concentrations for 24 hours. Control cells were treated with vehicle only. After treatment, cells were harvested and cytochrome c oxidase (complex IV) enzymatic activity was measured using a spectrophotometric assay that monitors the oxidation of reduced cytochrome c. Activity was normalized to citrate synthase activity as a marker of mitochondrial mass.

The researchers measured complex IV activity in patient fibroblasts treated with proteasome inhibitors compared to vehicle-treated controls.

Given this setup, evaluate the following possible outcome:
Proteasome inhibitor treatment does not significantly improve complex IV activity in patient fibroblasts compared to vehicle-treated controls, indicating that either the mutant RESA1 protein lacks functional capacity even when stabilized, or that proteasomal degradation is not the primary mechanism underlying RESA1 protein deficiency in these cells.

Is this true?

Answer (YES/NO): NO